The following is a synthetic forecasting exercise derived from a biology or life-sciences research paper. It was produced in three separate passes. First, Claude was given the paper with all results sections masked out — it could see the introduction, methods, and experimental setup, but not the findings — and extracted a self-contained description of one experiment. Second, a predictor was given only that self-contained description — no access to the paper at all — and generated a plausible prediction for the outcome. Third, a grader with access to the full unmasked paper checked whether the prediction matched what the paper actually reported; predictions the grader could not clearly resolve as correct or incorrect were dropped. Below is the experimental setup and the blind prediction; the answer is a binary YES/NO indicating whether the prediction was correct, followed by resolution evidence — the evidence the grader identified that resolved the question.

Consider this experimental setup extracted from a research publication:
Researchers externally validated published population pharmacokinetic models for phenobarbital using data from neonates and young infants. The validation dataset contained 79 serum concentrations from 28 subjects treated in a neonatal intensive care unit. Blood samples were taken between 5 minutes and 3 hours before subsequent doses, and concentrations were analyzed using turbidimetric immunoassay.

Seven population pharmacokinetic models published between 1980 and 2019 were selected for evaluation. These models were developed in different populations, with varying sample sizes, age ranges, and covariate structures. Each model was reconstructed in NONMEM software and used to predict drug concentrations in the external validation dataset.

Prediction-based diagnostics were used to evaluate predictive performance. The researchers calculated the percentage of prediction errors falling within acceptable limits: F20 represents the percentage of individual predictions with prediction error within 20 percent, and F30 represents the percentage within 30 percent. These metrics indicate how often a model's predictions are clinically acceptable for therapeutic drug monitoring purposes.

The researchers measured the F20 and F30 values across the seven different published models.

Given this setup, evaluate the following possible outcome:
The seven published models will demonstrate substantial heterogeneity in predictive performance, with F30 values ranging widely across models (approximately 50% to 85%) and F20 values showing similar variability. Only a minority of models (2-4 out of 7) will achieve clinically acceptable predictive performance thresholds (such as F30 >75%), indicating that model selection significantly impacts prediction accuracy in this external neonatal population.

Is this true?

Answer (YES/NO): NO